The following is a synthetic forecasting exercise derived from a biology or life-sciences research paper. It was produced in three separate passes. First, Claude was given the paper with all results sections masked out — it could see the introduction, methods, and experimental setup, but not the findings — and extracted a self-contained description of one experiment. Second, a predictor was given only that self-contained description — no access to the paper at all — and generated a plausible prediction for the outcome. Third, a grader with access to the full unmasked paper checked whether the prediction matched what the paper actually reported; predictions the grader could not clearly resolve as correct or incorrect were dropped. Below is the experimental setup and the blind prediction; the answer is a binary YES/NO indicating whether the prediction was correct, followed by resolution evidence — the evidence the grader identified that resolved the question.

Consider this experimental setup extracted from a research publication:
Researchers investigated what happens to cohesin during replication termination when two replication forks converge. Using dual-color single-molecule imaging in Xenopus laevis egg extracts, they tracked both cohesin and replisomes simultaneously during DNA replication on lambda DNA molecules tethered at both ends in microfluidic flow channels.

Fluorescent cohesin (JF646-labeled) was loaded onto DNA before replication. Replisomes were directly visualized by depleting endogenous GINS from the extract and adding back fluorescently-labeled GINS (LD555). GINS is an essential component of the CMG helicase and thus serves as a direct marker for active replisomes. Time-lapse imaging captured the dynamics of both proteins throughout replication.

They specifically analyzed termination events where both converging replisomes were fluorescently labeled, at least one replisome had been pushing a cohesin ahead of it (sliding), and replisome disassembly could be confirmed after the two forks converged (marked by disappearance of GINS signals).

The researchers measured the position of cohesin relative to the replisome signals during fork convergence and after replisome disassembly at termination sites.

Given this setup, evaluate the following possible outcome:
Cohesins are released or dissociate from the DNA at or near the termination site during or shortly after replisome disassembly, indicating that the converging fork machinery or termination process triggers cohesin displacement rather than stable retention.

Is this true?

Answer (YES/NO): NO